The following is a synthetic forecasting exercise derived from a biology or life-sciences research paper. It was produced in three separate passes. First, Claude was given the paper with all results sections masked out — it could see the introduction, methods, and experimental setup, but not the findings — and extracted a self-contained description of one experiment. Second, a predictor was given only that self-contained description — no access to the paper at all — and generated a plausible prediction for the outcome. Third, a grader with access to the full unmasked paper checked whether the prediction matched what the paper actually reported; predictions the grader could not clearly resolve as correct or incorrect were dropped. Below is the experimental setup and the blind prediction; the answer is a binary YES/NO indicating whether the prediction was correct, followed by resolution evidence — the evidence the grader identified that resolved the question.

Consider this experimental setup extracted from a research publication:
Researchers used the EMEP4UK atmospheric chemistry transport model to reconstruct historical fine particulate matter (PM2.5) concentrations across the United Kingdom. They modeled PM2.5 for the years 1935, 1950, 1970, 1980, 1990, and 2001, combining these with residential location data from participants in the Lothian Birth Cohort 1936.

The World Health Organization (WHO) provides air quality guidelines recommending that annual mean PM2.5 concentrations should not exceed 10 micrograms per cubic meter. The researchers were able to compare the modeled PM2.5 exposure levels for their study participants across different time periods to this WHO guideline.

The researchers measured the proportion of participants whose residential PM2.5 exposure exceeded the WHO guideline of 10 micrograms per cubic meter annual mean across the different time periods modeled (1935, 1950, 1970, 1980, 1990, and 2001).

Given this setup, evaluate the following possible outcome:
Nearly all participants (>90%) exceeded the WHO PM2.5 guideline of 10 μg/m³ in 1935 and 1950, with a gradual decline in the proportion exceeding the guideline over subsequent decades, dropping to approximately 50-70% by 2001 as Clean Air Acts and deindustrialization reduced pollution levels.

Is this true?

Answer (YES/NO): NO